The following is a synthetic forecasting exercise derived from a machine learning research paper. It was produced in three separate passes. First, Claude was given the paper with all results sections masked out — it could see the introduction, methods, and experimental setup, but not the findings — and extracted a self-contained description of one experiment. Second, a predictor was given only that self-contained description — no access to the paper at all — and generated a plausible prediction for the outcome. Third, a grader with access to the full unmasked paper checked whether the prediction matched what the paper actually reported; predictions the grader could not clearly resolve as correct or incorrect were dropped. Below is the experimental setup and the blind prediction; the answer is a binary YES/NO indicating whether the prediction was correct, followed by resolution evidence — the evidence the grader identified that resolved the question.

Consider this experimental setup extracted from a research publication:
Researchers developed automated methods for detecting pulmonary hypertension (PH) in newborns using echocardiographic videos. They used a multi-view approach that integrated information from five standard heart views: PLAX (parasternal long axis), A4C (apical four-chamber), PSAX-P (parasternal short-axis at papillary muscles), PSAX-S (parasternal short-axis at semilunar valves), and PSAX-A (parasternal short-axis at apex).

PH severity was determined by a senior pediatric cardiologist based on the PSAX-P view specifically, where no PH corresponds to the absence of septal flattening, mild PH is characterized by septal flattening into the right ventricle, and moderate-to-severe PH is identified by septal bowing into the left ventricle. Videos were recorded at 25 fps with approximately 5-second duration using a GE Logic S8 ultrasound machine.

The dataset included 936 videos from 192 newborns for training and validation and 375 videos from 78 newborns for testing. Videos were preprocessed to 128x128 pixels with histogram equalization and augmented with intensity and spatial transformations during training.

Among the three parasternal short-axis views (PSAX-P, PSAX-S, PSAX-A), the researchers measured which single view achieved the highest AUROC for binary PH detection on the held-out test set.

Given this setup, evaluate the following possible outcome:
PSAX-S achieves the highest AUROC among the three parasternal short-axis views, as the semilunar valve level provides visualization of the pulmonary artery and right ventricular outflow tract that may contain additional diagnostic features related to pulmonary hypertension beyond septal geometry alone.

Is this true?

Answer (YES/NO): NO